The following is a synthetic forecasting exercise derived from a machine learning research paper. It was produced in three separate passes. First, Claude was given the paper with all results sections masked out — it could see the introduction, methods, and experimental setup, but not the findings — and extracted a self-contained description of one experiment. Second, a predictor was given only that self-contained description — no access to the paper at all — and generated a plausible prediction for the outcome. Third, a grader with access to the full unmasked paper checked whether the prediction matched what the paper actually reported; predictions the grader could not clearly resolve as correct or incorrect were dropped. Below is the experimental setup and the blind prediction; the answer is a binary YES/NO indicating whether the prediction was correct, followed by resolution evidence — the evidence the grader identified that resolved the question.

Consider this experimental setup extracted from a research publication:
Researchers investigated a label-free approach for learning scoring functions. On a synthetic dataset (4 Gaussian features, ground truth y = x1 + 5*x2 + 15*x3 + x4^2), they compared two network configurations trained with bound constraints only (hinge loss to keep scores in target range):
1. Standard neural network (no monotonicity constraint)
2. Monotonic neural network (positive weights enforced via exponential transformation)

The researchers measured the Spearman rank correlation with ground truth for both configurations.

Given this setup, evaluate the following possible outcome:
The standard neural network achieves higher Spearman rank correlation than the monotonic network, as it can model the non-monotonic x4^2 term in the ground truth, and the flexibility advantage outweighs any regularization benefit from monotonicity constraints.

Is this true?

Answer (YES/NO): NO